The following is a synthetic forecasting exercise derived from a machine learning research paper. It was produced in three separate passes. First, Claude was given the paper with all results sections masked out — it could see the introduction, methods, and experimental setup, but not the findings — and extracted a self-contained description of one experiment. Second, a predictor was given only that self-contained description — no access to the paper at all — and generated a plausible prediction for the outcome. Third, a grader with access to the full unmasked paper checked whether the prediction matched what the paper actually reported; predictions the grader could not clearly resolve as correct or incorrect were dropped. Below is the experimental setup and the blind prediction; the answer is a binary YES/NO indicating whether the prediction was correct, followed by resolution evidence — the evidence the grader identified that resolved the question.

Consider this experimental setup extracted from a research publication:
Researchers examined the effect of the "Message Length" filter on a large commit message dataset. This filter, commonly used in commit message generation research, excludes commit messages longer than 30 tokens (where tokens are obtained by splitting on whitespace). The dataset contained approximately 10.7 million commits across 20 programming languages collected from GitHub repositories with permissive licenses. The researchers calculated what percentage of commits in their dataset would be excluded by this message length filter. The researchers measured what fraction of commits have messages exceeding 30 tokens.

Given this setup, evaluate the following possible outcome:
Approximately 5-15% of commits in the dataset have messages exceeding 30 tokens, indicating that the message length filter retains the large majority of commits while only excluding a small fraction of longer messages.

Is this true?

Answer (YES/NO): YES